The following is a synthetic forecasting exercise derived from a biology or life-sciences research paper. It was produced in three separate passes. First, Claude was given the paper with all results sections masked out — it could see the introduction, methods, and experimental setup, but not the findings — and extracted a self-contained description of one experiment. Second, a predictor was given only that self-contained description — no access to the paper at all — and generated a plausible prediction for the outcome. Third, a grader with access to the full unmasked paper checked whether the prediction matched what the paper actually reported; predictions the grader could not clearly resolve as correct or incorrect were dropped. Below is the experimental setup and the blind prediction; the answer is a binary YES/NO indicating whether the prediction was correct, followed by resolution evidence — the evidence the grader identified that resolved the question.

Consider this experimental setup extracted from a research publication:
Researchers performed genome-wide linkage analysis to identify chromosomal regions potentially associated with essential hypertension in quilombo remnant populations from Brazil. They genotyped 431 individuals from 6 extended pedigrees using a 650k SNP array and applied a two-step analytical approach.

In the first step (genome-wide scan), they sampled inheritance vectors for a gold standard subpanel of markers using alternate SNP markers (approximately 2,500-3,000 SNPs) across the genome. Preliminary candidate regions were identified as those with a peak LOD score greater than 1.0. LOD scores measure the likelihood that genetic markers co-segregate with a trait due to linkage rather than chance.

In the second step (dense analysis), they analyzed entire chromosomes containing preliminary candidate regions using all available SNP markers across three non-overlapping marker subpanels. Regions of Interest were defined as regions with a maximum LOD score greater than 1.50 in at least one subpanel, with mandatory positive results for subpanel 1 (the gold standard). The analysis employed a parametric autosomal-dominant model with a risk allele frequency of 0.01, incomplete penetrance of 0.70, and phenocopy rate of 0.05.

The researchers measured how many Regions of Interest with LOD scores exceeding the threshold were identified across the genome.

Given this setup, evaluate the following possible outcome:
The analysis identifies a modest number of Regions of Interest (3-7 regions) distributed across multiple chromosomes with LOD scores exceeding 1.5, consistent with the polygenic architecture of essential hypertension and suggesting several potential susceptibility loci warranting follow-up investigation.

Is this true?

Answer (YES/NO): NO